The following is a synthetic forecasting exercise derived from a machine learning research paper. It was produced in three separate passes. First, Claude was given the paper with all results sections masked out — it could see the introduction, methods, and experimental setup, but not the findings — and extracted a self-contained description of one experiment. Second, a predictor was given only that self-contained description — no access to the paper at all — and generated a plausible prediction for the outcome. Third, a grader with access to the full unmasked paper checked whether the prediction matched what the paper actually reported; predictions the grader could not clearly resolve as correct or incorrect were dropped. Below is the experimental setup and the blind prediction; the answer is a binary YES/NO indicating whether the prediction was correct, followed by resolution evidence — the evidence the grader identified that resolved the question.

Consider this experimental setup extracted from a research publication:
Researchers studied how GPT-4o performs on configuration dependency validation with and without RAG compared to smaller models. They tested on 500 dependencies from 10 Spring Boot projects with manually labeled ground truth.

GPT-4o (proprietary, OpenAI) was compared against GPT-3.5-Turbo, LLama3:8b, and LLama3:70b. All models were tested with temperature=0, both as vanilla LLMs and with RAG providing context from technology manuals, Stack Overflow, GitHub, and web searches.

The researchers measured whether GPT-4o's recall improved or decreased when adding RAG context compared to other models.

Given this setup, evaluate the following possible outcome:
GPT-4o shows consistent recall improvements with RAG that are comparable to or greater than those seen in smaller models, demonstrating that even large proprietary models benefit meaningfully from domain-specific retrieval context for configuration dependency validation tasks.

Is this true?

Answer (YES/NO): NO